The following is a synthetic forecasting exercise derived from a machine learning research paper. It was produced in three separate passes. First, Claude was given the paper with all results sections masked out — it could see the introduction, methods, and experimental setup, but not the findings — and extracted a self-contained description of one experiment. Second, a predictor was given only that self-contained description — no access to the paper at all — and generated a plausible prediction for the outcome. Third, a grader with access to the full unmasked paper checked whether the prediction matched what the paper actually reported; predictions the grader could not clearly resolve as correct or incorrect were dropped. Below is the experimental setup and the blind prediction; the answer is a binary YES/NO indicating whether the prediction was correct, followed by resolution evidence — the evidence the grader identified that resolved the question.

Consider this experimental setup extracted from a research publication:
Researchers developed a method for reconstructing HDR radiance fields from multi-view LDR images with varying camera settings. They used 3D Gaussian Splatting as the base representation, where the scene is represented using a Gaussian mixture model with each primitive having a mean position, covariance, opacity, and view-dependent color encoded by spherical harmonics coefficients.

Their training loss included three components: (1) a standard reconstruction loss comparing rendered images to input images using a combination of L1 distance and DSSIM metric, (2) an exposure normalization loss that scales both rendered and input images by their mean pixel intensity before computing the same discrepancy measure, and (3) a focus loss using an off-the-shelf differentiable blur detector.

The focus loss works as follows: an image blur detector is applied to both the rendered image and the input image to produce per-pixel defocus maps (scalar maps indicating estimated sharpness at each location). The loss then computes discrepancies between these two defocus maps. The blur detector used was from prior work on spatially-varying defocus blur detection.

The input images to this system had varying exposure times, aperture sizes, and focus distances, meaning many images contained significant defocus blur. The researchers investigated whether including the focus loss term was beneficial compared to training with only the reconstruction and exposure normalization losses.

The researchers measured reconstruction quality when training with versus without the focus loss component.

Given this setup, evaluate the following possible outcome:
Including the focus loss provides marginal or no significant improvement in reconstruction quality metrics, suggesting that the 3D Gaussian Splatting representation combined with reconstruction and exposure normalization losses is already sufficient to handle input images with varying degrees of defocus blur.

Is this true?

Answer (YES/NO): NO